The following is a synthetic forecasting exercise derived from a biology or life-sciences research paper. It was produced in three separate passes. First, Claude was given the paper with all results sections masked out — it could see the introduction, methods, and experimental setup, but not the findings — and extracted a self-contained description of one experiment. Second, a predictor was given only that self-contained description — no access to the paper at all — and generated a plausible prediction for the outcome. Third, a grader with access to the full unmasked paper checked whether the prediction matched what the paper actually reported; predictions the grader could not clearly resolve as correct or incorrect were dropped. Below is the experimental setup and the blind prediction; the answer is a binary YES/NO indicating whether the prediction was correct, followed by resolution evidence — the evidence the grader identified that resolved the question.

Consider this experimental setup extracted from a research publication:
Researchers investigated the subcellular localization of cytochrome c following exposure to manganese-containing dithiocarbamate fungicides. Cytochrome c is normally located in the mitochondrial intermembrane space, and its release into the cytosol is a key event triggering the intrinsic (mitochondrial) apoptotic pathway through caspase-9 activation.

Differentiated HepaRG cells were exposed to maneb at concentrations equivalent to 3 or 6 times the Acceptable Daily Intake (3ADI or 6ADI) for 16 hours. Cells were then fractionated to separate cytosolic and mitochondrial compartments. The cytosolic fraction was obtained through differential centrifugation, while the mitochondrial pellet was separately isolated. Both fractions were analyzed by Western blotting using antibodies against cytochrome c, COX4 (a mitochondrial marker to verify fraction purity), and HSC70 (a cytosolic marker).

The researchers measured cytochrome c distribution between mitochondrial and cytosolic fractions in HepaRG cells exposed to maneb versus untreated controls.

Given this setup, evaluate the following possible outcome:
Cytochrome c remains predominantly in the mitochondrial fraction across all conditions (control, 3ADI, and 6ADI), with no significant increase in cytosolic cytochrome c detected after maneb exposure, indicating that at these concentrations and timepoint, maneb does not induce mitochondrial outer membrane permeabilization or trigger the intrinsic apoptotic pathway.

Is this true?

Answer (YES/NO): NO